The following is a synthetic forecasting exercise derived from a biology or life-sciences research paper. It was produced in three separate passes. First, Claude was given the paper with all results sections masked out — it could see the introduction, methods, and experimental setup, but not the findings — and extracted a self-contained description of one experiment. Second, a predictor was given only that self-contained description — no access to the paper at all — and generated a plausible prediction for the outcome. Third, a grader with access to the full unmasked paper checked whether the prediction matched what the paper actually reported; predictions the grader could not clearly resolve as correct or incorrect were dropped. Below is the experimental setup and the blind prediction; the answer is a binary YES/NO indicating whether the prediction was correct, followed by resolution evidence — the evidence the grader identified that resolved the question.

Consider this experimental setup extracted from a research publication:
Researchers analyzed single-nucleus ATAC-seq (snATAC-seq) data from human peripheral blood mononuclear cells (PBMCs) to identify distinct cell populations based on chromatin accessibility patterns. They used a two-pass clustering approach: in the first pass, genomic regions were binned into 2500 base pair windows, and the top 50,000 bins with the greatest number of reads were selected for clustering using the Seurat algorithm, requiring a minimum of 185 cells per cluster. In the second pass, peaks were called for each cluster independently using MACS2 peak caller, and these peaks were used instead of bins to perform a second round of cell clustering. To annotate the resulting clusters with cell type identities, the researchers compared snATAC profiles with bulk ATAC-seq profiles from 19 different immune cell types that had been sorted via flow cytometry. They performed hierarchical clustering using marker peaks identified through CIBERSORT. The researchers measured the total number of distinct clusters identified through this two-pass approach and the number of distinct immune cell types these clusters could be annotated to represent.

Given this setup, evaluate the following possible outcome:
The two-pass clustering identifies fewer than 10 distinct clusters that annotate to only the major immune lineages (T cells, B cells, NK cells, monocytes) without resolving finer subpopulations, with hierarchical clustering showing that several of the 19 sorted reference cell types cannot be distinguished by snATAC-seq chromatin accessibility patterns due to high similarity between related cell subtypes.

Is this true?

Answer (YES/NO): NO